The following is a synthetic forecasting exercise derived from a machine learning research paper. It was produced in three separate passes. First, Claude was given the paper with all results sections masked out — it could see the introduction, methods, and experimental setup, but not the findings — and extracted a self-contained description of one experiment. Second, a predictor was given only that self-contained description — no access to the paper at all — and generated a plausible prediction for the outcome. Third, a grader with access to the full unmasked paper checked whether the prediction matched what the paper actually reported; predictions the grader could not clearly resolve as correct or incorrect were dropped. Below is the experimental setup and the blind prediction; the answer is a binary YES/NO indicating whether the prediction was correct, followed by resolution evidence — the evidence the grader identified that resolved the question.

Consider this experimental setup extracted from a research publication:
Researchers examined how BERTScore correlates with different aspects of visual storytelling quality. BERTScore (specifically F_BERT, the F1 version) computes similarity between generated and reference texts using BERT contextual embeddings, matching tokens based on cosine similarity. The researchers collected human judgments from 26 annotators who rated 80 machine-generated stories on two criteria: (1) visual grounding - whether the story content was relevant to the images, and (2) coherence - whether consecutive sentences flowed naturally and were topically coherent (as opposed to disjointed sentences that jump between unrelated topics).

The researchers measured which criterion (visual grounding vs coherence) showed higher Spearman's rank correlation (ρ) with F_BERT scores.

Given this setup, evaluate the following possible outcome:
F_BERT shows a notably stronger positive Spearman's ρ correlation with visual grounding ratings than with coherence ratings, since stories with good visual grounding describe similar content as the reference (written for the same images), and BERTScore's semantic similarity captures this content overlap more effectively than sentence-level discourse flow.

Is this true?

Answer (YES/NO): NO